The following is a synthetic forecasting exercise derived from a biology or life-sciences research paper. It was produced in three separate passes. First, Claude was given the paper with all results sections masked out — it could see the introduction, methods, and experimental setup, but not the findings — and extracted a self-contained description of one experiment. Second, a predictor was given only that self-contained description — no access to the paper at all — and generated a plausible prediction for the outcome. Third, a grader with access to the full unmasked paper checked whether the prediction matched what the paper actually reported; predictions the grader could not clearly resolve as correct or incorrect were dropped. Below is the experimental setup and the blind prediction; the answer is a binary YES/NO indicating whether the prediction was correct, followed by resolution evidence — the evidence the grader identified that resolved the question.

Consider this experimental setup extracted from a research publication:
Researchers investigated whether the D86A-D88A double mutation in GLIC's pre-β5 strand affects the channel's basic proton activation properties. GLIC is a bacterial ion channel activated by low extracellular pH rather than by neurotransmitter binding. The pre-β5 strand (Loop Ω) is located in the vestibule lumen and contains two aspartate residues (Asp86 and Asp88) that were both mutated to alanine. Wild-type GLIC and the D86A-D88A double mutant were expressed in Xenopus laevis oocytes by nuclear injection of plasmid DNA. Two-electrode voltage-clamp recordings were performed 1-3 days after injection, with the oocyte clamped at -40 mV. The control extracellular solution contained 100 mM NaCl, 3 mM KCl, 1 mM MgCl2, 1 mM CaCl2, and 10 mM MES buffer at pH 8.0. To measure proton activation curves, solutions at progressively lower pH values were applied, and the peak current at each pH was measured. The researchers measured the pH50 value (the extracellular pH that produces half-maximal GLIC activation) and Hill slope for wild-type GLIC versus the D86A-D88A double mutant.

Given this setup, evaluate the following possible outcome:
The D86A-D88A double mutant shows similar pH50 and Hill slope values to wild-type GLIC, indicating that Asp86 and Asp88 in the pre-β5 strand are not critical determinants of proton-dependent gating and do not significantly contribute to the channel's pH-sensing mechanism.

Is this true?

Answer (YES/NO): NO